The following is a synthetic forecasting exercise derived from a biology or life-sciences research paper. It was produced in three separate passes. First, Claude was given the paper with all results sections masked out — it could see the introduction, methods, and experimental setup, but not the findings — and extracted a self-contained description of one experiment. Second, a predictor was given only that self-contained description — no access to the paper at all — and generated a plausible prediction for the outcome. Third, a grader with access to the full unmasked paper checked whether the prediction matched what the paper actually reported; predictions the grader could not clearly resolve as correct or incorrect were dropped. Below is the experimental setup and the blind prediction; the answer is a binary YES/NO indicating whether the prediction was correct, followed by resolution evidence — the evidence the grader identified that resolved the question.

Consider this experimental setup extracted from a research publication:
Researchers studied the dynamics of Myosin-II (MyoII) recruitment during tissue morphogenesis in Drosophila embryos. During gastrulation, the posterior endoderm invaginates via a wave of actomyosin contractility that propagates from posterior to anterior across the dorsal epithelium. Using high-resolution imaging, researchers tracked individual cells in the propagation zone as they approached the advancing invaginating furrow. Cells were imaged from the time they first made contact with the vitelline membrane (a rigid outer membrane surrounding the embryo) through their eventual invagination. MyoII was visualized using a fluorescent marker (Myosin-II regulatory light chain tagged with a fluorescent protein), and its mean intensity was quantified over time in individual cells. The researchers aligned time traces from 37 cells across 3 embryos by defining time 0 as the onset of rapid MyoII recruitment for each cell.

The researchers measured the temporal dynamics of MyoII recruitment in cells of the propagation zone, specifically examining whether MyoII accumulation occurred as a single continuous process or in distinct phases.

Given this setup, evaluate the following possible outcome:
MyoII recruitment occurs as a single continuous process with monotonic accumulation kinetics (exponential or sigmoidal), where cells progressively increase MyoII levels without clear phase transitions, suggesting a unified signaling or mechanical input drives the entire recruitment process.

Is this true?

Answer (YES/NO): NO